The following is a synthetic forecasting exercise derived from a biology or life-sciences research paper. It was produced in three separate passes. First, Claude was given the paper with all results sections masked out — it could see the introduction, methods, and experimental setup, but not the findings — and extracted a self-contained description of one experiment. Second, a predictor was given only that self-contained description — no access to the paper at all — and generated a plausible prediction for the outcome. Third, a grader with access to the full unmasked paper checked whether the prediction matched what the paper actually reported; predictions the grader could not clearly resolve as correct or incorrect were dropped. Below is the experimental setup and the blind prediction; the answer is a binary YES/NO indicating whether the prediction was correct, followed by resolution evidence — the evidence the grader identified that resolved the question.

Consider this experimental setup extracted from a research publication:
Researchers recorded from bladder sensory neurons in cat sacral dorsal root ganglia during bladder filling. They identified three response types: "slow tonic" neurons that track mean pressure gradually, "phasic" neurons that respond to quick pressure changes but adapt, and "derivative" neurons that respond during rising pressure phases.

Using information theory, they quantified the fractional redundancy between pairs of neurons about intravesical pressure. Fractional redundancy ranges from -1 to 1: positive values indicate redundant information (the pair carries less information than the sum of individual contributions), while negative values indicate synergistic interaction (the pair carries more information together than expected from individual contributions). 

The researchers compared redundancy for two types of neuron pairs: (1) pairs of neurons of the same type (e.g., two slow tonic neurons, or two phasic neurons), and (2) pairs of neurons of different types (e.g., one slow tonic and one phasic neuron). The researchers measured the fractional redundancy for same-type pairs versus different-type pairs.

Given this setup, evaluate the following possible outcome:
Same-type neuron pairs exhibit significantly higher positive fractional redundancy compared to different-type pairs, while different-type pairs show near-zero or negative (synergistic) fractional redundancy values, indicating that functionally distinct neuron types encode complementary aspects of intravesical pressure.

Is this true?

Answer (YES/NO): NO